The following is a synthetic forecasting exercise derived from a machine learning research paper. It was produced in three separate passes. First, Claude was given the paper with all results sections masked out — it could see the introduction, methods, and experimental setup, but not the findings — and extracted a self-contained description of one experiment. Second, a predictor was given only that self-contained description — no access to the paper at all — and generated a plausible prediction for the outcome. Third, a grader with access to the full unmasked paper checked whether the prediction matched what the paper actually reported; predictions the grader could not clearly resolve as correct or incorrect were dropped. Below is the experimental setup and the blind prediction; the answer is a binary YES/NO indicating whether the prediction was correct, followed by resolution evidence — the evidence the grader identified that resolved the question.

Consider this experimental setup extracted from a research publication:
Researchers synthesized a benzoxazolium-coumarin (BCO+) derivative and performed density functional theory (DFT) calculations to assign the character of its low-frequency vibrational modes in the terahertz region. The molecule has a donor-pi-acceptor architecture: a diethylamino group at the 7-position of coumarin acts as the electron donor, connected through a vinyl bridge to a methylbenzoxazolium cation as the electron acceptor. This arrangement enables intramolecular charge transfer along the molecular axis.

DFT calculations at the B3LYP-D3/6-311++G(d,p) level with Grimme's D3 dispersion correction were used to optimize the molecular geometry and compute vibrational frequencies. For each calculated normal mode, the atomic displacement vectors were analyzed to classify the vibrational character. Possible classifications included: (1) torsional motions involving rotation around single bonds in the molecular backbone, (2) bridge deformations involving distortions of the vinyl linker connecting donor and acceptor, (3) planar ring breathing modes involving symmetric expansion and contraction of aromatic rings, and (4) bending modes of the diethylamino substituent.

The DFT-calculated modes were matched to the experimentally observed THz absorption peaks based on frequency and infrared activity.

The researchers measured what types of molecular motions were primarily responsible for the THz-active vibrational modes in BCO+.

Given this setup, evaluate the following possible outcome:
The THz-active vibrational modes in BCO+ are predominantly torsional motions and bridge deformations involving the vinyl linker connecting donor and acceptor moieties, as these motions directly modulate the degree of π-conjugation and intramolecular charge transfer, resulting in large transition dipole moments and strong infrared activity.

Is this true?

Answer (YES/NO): YES